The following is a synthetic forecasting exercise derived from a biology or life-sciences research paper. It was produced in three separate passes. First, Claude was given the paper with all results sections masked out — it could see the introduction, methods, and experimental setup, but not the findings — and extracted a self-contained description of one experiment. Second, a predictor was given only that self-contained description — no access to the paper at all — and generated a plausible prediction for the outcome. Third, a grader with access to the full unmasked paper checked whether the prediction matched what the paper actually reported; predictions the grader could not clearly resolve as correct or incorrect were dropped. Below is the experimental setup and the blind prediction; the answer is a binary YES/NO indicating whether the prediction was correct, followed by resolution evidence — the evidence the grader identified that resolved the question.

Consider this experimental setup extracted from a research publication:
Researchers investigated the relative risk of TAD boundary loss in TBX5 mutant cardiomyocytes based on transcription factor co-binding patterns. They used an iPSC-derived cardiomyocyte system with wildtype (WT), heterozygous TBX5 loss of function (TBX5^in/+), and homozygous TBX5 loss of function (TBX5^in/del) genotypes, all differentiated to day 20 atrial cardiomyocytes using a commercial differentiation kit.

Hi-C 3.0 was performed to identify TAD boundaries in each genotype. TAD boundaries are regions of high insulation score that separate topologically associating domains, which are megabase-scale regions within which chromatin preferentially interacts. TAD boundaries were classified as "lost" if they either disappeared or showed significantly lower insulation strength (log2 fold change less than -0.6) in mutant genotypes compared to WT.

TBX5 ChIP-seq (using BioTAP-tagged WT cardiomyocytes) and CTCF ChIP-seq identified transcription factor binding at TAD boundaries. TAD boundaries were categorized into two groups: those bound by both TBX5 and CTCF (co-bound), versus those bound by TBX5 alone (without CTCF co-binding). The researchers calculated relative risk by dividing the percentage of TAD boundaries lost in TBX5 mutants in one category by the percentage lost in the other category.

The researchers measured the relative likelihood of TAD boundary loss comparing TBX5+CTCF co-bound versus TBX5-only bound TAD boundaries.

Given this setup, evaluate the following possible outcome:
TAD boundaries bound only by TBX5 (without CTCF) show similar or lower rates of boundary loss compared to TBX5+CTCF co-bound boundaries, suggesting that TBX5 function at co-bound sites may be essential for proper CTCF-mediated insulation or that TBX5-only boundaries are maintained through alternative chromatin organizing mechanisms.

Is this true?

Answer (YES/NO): NO